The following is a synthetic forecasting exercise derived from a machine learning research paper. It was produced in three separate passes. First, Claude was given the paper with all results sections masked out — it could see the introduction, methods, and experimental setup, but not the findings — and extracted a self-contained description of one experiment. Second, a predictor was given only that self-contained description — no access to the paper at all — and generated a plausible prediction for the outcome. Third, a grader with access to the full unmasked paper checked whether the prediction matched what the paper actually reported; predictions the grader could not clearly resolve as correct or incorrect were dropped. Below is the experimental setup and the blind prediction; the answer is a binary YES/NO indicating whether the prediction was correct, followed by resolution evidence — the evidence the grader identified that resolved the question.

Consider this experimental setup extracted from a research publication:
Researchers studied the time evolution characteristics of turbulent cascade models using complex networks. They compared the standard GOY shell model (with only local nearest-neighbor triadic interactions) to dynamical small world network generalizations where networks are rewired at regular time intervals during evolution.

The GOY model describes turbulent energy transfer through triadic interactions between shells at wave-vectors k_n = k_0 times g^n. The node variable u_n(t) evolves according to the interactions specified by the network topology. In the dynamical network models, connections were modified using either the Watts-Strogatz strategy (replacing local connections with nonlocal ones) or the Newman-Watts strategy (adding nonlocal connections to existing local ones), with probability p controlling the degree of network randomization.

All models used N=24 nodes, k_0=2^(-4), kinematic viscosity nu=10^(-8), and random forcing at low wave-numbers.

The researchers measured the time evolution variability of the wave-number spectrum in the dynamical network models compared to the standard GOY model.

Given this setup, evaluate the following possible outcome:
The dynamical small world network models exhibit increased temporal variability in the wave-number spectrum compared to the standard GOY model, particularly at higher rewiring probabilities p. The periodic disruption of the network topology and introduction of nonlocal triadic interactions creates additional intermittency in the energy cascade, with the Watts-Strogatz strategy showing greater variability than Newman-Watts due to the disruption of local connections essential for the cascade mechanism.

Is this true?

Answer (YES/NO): YES